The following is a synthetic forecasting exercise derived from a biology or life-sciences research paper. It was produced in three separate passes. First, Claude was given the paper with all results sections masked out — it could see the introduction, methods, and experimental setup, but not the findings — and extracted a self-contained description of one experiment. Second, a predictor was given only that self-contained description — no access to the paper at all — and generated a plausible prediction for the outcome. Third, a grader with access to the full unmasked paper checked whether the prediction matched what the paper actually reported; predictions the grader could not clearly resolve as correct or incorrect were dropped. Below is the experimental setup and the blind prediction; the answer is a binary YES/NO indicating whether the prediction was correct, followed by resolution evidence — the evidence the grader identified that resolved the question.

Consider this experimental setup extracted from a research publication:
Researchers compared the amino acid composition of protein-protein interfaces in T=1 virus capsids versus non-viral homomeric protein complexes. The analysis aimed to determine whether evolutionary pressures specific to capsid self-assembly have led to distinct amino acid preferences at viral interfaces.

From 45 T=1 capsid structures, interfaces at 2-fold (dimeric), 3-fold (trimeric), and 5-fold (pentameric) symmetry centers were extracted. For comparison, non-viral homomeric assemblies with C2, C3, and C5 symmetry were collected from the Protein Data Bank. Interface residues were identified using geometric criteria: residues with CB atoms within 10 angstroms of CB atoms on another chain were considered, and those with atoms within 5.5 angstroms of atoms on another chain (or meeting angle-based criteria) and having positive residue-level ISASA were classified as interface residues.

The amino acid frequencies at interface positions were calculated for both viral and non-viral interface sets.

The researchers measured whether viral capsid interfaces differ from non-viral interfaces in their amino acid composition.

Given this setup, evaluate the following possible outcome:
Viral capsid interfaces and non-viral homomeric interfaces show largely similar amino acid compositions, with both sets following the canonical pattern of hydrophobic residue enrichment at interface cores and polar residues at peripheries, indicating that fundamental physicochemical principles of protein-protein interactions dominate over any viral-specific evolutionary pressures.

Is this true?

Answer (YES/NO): NO